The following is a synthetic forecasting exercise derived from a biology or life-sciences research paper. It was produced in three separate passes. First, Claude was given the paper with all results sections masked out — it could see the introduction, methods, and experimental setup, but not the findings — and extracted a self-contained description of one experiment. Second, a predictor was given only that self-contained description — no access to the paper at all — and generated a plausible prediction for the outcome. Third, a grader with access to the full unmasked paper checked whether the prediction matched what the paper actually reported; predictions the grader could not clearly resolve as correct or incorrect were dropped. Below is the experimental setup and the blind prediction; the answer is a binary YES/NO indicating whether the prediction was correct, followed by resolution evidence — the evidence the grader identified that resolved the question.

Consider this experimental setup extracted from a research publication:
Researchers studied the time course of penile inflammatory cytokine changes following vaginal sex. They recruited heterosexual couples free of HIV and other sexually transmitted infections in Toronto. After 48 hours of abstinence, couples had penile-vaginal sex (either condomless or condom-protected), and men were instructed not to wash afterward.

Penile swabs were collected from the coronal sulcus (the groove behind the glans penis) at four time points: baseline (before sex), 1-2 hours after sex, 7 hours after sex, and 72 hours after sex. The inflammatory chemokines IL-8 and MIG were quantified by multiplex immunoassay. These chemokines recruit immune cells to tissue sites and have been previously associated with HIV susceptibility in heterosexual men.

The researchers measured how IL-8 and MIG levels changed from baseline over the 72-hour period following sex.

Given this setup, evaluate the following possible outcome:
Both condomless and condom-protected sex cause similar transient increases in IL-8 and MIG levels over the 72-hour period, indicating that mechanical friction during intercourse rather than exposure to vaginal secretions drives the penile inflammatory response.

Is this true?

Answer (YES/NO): NO